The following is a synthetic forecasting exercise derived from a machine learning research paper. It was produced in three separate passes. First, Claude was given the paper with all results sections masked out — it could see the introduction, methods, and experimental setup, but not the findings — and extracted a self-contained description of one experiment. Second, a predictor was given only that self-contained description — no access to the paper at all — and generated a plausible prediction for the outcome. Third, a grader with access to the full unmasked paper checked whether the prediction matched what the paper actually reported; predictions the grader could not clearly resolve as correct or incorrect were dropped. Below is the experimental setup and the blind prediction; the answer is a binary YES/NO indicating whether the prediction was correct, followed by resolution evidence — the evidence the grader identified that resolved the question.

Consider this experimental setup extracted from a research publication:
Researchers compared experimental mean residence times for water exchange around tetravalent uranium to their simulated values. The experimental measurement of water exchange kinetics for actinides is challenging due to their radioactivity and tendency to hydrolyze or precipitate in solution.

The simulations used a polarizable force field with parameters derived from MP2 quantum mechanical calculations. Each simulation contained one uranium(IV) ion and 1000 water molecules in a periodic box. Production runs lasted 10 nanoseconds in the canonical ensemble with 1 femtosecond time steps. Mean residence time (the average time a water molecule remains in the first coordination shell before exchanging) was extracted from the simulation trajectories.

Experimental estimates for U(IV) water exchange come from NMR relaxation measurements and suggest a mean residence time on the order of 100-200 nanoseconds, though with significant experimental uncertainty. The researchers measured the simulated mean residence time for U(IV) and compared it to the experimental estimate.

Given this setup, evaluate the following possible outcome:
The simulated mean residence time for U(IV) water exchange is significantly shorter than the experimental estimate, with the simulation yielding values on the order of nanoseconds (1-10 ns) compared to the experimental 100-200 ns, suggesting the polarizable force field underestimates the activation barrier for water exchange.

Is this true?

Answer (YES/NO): YES